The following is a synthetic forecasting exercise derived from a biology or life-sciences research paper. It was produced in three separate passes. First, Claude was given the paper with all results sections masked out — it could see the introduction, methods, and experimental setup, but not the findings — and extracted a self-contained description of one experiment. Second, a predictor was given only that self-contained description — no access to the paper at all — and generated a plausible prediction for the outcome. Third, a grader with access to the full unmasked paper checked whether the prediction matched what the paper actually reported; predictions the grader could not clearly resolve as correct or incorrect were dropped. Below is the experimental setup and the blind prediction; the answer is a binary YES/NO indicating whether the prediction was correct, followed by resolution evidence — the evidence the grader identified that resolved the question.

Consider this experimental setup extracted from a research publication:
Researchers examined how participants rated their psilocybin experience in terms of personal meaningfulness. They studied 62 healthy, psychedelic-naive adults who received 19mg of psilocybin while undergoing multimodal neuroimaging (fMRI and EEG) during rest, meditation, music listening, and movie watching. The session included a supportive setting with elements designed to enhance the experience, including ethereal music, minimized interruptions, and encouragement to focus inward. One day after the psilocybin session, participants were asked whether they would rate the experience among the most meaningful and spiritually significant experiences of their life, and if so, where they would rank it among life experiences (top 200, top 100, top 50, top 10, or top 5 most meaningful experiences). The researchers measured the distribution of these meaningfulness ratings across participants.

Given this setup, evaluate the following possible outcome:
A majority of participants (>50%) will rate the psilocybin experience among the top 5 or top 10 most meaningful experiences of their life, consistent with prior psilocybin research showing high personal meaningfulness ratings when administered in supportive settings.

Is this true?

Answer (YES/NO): YES